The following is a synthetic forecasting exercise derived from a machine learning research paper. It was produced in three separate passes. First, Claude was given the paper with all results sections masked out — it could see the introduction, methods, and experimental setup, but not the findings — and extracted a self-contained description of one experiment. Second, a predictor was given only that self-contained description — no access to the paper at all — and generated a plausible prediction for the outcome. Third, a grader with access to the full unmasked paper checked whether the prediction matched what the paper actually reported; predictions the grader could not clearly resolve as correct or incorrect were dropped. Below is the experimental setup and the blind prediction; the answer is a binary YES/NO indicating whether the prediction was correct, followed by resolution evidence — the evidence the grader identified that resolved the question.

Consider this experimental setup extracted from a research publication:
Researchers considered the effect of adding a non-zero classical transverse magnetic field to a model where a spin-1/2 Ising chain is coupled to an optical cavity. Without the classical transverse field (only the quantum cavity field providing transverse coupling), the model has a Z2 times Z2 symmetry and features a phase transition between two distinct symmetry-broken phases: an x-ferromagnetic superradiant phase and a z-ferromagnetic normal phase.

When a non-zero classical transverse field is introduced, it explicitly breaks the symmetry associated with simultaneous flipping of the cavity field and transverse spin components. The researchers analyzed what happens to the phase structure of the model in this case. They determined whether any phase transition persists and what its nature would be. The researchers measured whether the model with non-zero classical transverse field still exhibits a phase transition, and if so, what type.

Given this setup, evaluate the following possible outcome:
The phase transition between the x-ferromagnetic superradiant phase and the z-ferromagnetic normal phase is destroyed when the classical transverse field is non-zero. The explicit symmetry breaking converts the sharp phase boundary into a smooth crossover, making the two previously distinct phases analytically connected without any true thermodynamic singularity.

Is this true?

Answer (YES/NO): NO